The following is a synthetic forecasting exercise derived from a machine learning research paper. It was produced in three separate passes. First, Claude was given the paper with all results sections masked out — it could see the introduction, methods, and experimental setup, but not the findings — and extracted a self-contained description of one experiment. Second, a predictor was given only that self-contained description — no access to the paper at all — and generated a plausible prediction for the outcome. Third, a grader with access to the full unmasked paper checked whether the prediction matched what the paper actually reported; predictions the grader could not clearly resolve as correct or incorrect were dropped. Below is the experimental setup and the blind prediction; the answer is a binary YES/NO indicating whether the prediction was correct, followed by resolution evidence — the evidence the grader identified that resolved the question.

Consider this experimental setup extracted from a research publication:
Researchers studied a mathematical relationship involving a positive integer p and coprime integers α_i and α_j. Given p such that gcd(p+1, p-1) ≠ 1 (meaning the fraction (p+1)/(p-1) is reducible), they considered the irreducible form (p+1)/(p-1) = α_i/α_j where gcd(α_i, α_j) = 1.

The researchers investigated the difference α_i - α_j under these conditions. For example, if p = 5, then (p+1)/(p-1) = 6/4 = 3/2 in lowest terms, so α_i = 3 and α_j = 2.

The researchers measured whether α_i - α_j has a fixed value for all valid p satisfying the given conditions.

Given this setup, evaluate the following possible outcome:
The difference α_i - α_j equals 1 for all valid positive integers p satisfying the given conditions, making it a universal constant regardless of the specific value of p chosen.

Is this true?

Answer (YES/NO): YES